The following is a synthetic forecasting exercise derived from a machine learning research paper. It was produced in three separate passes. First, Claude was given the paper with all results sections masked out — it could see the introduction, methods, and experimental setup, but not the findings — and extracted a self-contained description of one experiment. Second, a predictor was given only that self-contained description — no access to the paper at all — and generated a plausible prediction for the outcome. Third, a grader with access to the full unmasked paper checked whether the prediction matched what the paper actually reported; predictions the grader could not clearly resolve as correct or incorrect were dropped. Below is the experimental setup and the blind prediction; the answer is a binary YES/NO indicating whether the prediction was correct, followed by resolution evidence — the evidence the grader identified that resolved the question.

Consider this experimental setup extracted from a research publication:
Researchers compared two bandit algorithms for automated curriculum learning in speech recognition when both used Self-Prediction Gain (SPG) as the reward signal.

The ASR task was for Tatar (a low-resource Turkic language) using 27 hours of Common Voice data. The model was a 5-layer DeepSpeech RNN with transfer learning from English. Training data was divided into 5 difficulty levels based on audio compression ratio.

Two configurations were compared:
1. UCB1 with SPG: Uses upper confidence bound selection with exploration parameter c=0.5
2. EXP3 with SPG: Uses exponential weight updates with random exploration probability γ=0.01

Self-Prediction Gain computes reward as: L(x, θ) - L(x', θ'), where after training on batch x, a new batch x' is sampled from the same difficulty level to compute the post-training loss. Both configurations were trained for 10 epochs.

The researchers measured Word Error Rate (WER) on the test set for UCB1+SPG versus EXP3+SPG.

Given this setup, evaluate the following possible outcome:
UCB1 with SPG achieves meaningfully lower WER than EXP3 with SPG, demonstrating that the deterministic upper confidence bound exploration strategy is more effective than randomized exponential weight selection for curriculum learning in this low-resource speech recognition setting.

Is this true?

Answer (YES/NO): NO